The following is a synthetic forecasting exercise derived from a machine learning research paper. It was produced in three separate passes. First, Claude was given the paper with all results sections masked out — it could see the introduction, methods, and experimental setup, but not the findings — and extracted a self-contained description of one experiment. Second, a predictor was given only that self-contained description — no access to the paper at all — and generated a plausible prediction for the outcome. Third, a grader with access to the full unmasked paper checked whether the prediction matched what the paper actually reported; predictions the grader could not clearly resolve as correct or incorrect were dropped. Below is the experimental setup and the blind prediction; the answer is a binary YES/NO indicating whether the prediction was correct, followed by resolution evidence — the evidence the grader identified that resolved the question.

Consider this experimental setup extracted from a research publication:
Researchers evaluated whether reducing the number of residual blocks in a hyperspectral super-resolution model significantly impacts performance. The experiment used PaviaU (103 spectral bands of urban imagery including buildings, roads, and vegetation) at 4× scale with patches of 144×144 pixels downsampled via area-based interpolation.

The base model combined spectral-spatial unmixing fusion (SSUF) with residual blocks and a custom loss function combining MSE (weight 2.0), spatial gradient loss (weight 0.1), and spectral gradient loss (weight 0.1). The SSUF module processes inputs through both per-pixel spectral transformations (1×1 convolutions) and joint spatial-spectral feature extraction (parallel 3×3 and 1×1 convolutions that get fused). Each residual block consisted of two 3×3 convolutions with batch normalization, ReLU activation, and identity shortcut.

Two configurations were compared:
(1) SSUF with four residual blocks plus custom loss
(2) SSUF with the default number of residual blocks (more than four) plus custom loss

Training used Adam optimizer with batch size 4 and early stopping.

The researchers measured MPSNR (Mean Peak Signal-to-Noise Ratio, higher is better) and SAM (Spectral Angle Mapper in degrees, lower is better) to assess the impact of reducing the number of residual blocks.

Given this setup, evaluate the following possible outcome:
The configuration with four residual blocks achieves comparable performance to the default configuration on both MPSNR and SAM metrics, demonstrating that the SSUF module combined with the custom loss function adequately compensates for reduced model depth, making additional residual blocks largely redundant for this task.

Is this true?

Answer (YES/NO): NO